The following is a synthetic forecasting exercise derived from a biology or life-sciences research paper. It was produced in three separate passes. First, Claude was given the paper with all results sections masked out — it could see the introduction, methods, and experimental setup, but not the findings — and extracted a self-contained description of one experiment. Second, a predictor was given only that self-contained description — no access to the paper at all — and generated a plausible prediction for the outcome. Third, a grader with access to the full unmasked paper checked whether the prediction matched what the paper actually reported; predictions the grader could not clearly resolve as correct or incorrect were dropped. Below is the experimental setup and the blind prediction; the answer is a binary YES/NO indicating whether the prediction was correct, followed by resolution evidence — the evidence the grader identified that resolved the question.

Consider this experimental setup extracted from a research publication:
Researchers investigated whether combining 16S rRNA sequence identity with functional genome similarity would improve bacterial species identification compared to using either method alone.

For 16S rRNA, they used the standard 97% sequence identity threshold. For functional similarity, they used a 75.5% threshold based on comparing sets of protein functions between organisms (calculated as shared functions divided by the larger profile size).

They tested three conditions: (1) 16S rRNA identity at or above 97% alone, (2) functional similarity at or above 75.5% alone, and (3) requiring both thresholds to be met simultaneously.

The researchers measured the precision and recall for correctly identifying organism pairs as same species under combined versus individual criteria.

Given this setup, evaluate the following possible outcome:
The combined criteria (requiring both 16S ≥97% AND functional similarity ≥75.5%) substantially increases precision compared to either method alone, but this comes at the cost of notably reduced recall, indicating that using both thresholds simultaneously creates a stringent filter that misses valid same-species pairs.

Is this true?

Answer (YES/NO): NO